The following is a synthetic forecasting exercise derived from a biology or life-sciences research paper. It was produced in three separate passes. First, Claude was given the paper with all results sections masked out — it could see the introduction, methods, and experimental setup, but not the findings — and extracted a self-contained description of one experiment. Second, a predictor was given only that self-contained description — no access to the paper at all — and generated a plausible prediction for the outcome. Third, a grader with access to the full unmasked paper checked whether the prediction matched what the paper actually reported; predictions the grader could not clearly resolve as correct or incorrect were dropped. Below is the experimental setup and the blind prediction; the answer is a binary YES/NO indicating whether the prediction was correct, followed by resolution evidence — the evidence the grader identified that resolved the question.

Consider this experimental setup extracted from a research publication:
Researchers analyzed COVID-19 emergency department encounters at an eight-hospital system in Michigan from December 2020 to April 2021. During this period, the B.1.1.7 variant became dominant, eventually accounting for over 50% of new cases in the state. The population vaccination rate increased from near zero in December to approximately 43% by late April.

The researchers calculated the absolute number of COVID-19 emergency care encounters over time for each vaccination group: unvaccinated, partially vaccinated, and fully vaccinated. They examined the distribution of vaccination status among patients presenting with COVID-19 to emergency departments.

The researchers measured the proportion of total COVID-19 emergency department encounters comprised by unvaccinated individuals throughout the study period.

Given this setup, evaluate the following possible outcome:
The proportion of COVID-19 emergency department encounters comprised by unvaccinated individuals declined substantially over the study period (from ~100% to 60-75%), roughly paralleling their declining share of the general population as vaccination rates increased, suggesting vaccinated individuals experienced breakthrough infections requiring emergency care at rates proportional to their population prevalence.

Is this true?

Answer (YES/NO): NO